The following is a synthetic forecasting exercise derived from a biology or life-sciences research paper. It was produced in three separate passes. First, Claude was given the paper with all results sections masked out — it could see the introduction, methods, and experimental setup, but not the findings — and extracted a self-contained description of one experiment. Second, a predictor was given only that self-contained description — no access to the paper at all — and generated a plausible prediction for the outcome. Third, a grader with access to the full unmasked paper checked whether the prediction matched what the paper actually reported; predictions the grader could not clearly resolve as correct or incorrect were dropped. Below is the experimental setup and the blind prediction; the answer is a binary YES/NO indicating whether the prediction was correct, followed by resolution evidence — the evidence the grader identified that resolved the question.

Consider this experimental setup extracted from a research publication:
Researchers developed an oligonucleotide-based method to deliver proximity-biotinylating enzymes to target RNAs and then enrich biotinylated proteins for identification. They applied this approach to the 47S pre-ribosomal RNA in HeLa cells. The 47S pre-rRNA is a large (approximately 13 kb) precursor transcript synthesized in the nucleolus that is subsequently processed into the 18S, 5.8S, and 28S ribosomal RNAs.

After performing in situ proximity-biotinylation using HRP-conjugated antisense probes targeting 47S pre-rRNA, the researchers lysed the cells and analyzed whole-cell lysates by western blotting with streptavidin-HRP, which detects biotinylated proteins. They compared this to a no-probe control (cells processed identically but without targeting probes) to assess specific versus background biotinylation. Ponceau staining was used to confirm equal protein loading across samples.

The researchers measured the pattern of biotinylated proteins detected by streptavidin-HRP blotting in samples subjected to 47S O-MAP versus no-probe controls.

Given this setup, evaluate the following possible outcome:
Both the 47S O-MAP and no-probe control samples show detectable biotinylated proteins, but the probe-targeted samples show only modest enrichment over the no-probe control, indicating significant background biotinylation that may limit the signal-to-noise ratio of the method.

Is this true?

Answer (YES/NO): NO